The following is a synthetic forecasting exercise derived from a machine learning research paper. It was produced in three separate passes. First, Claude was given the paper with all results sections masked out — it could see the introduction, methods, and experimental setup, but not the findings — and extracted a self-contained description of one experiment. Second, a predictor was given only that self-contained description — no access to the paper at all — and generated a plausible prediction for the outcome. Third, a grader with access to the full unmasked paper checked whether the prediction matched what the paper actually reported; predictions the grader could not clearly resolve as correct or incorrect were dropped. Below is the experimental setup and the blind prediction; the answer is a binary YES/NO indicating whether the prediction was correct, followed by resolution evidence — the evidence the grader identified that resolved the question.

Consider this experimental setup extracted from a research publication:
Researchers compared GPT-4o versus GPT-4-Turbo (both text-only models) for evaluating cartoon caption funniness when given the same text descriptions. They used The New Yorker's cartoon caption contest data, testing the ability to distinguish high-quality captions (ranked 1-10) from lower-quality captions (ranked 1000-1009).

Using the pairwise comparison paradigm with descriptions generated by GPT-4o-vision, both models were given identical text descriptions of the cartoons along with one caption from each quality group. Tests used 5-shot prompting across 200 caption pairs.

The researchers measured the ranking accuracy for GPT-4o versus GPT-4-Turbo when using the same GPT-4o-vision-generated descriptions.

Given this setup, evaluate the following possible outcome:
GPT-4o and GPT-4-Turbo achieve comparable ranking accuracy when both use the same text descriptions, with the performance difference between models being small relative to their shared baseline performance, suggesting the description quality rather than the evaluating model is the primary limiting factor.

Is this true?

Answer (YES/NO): YES